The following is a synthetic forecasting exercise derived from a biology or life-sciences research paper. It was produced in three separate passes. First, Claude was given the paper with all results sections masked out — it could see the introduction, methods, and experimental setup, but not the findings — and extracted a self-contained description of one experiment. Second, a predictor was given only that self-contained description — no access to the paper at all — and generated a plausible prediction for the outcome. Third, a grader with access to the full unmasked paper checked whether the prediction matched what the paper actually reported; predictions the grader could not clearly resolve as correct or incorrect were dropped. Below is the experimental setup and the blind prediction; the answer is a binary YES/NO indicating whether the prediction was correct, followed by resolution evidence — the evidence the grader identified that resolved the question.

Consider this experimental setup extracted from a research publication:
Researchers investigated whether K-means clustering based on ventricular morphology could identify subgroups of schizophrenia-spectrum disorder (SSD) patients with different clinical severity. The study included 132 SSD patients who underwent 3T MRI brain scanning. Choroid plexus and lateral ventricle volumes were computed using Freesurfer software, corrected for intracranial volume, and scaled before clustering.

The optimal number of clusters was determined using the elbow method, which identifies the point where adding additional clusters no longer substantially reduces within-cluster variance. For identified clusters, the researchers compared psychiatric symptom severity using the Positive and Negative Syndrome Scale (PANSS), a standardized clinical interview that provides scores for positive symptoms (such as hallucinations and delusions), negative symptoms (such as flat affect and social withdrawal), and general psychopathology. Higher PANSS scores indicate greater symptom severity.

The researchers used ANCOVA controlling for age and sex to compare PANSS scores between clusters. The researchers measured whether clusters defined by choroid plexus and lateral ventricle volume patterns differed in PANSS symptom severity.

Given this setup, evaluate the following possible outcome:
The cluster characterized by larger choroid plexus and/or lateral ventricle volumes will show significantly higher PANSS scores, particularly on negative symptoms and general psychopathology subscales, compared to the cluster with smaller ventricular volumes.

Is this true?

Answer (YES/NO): NO